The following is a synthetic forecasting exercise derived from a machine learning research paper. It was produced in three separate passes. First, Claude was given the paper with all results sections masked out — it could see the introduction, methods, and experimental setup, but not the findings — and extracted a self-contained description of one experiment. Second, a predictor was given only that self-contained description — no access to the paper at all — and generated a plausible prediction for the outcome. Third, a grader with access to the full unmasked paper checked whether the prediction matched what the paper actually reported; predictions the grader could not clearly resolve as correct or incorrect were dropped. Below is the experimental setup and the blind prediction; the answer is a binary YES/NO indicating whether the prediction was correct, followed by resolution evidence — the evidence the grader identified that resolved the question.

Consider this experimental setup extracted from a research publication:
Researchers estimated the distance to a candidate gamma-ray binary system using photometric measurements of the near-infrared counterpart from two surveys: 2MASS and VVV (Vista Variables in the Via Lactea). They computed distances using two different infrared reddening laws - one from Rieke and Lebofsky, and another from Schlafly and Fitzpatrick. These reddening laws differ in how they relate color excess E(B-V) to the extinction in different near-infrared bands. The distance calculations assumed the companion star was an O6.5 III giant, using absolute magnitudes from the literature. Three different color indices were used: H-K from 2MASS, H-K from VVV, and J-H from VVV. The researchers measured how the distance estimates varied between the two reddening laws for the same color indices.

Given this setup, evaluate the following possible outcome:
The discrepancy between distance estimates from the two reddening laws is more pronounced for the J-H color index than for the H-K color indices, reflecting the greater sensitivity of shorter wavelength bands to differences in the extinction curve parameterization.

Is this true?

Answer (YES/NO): NO